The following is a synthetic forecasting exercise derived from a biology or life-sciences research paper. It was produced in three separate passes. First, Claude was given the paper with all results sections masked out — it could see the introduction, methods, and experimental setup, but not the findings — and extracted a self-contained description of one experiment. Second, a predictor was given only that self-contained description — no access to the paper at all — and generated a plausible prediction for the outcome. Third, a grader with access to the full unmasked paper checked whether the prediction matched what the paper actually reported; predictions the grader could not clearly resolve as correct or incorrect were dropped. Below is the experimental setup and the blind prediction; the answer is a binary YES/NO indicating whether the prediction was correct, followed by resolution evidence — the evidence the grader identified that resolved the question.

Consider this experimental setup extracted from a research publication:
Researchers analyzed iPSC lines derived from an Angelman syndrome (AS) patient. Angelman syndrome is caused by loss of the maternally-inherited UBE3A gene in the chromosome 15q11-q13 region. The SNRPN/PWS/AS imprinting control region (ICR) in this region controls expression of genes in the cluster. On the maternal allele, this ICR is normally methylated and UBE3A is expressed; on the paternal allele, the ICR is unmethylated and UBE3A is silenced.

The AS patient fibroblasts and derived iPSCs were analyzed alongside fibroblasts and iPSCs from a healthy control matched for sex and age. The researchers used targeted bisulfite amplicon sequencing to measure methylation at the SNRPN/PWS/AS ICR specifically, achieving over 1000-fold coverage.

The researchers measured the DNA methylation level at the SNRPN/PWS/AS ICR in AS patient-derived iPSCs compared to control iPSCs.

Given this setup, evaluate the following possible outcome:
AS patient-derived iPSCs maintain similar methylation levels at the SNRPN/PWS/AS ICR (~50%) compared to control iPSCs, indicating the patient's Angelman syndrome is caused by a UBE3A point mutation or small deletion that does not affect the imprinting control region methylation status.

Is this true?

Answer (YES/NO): NO